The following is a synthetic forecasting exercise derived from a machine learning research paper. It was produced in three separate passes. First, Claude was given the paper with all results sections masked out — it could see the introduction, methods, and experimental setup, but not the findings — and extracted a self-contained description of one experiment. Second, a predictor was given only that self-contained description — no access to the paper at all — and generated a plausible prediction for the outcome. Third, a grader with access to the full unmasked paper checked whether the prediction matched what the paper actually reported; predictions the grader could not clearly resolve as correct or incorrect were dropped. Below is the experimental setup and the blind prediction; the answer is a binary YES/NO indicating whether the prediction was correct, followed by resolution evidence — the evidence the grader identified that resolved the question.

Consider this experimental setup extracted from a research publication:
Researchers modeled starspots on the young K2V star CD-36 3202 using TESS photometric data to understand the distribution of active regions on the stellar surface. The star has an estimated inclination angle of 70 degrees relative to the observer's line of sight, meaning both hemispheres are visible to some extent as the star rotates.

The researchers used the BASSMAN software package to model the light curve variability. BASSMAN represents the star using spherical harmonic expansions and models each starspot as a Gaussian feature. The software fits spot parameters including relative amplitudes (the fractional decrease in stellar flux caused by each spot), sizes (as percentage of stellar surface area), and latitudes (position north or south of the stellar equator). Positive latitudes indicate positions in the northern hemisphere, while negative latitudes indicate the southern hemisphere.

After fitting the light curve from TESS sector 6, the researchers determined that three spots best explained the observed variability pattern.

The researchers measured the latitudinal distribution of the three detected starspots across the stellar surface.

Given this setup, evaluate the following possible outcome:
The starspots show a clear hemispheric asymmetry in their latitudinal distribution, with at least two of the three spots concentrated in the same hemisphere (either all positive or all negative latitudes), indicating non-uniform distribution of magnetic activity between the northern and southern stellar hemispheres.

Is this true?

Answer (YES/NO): YES